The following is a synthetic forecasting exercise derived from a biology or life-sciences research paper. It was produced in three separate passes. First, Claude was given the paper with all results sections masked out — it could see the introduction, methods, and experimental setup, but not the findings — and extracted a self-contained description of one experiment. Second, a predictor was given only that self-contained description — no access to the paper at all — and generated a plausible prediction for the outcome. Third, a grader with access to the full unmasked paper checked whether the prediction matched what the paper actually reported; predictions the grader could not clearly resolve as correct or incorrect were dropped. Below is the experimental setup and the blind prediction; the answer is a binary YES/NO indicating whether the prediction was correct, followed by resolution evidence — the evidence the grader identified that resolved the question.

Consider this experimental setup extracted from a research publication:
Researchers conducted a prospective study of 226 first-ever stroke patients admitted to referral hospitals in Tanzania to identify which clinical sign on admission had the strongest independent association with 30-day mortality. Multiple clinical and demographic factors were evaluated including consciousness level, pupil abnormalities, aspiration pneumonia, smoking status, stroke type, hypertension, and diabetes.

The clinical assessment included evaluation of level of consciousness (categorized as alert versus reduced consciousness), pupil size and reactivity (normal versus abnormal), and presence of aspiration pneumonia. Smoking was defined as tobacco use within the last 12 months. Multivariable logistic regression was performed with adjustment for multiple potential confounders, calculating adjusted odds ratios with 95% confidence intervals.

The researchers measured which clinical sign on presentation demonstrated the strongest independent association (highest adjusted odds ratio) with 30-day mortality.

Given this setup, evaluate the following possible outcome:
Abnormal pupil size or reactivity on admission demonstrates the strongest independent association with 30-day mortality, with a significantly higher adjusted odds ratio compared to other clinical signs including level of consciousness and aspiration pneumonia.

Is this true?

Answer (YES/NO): YES